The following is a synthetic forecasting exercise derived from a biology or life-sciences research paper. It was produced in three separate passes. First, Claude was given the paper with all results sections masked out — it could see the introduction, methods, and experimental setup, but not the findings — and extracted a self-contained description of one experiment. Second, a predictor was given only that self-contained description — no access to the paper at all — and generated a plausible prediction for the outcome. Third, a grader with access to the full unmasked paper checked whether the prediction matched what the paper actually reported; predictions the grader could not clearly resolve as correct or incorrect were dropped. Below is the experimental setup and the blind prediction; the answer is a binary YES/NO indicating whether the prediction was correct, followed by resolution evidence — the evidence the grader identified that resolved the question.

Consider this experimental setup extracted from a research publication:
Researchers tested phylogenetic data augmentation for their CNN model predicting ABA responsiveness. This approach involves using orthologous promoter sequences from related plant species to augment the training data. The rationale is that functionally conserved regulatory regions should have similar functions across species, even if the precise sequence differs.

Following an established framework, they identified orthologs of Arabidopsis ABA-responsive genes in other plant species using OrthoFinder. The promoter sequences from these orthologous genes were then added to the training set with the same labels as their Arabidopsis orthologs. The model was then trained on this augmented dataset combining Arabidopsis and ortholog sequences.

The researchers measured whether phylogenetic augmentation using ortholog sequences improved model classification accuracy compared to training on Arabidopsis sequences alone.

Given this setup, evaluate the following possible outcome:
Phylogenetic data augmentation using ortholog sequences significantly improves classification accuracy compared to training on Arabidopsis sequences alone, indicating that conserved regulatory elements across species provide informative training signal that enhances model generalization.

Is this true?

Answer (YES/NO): NO